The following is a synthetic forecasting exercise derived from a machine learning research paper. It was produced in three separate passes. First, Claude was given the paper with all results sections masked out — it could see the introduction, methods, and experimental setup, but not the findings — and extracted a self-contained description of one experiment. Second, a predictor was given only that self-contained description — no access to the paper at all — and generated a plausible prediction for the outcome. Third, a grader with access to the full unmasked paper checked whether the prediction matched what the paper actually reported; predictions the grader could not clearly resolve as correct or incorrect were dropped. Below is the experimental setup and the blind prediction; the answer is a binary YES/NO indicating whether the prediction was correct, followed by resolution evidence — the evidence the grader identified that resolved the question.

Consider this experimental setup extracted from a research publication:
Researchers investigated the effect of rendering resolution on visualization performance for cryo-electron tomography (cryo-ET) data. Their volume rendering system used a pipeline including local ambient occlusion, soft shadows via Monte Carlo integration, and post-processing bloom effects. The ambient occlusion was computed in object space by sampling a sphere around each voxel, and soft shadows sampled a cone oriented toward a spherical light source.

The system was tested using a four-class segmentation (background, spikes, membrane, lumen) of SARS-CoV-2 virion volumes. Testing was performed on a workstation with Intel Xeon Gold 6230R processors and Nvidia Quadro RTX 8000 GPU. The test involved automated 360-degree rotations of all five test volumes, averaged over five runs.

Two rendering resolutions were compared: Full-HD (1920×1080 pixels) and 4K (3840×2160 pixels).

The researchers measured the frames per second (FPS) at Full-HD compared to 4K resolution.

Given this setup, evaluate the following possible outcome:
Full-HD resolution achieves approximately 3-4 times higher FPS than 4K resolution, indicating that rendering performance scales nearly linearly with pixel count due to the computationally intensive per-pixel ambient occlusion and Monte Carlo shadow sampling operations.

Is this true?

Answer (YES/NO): NO